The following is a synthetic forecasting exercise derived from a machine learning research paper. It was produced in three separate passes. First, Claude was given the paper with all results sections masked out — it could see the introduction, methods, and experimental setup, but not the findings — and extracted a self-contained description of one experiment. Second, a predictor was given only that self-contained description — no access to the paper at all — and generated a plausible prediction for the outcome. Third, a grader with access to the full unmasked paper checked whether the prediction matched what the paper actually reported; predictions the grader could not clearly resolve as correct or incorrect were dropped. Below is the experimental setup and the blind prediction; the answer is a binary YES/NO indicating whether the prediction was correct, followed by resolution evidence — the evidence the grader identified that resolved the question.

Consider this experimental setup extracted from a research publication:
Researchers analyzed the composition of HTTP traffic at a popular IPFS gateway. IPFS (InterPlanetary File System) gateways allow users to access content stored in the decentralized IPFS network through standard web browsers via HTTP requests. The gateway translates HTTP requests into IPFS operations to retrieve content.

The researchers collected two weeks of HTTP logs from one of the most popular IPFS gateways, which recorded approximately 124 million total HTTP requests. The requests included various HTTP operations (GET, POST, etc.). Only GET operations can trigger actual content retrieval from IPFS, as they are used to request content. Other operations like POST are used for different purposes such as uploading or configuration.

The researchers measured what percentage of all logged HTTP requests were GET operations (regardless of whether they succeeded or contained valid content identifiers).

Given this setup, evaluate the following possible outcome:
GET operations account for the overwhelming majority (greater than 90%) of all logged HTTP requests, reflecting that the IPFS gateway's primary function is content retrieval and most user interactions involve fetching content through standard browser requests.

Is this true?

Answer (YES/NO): NO